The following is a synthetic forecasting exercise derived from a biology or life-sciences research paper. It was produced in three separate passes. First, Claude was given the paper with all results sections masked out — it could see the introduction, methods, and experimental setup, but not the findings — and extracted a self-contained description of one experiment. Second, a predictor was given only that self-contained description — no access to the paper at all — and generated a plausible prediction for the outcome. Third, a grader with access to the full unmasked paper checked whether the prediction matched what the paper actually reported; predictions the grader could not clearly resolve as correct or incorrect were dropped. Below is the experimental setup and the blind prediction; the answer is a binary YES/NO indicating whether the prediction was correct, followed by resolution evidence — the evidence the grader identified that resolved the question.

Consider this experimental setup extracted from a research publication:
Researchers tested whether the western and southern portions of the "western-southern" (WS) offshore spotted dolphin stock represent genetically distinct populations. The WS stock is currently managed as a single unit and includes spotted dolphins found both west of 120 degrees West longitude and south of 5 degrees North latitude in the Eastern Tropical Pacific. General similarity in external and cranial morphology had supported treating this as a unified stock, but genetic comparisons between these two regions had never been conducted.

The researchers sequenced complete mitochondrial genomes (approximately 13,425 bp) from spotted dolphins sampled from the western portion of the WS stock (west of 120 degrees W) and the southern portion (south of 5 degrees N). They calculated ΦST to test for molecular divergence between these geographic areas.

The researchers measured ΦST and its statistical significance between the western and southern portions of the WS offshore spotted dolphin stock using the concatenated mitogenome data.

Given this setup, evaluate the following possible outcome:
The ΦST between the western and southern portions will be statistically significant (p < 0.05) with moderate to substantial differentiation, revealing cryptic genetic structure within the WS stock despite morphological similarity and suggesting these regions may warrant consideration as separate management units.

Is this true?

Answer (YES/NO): NO